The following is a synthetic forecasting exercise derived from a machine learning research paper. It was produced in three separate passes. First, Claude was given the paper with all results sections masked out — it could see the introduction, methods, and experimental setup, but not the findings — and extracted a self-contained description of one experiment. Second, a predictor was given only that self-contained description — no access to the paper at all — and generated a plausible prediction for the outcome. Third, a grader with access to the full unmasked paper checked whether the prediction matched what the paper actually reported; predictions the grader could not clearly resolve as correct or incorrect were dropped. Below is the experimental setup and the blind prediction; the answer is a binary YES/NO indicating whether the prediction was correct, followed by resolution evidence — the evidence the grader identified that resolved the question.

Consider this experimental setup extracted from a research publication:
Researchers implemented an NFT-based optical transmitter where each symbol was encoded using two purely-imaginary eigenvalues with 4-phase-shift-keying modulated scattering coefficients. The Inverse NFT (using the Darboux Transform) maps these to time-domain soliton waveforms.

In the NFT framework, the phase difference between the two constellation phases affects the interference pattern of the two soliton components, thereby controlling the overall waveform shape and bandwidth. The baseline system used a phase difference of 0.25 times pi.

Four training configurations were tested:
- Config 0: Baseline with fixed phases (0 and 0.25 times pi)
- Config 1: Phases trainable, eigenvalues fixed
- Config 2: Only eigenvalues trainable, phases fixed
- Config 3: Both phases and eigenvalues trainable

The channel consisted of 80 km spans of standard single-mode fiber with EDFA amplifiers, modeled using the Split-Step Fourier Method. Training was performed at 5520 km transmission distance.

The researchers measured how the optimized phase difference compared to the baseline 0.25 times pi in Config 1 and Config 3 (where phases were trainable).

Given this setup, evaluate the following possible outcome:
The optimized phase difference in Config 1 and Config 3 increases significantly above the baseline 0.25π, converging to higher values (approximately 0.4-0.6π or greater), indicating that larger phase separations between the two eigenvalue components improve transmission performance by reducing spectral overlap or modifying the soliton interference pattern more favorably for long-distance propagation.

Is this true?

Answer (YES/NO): NO